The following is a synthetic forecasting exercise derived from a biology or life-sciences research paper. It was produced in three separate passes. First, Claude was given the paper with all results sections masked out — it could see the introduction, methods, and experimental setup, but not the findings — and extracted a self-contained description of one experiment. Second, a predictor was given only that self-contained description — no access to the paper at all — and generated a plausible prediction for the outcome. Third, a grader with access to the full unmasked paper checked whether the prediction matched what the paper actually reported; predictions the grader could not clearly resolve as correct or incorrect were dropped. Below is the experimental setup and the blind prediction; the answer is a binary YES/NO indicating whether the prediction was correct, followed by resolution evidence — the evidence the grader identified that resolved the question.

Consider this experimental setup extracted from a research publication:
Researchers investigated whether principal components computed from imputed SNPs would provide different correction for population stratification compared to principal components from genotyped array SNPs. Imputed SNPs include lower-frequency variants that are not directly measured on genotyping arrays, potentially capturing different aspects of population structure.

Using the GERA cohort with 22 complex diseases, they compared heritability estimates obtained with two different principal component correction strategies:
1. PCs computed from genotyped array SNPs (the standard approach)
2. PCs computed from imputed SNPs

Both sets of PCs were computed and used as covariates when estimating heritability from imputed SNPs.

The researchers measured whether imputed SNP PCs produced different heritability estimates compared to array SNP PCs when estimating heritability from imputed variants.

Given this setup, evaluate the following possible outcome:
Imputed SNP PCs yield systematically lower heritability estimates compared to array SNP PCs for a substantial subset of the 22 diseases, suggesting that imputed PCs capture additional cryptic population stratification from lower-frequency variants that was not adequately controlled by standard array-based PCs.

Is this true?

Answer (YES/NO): NO